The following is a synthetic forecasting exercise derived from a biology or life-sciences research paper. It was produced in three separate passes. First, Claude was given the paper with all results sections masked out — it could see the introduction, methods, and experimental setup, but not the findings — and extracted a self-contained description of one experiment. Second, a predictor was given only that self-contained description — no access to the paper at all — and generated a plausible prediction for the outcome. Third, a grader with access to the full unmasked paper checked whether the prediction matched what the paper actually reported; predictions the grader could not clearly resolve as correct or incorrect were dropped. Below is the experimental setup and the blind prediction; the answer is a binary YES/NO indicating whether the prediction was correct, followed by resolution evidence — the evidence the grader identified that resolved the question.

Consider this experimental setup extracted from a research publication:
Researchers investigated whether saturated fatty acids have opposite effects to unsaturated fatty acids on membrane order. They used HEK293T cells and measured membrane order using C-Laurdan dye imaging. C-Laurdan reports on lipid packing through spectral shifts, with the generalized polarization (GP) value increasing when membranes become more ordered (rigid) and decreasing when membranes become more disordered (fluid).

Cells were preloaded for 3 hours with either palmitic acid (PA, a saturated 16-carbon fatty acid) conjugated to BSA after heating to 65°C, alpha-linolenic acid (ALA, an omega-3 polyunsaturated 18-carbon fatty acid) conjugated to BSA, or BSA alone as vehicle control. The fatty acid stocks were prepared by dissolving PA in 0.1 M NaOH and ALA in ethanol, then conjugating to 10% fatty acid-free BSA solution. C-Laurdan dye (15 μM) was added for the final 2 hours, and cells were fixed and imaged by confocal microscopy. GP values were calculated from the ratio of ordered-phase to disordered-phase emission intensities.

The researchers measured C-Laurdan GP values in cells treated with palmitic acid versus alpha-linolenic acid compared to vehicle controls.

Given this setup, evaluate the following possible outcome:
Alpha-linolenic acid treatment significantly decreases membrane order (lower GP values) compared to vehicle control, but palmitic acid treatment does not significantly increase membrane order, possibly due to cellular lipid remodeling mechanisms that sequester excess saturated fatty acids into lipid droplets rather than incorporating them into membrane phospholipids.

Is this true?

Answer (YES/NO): NO